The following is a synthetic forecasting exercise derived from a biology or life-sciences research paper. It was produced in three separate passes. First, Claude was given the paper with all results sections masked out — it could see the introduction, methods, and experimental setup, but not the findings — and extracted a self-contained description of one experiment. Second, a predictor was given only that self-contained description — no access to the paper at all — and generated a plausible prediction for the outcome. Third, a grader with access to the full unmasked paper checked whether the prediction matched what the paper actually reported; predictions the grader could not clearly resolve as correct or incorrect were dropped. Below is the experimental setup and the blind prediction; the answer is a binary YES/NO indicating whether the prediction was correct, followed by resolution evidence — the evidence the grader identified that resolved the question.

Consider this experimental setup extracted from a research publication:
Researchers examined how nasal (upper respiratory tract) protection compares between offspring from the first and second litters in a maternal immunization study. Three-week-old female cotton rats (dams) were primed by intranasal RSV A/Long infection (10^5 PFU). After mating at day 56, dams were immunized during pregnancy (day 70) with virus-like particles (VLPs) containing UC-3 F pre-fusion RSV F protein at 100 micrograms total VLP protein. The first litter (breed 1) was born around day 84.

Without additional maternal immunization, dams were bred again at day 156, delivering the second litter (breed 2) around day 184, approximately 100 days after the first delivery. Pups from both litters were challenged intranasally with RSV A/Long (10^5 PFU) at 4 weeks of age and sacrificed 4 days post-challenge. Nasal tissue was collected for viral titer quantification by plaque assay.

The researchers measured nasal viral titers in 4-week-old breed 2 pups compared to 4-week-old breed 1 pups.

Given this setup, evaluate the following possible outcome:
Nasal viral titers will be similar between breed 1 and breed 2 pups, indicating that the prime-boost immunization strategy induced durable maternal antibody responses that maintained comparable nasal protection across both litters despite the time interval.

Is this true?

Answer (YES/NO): NO